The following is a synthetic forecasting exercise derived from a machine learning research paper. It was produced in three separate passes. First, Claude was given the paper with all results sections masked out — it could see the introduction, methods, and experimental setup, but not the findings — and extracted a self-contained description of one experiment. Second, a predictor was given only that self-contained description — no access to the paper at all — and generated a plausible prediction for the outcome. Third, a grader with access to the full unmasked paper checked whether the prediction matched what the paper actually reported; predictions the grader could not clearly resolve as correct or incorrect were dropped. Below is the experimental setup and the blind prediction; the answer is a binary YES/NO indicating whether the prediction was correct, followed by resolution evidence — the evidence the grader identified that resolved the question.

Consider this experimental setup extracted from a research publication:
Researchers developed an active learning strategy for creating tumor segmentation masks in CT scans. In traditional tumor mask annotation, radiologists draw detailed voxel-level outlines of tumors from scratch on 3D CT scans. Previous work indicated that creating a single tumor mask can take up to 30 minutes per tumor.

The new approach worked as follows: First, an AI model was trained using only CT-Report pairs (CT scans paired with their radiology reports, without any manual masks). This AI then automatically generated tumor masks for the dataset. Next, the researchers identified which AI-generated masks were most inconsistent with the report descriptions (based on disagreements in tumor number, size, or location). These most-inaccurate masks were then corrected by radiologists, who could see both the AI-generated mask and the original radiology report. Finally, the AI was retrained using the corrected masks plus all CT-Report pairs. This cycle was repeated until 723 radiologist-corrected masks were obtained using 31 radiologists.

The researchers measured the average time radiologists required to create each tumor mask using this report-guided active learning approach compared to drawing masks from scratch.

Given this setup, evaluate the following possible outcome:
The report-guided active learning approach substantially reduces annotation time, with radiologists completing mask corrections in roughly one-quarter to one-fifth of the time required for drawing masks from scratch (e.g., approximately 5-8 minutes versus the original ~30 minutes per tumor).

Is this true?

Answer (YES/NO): YES